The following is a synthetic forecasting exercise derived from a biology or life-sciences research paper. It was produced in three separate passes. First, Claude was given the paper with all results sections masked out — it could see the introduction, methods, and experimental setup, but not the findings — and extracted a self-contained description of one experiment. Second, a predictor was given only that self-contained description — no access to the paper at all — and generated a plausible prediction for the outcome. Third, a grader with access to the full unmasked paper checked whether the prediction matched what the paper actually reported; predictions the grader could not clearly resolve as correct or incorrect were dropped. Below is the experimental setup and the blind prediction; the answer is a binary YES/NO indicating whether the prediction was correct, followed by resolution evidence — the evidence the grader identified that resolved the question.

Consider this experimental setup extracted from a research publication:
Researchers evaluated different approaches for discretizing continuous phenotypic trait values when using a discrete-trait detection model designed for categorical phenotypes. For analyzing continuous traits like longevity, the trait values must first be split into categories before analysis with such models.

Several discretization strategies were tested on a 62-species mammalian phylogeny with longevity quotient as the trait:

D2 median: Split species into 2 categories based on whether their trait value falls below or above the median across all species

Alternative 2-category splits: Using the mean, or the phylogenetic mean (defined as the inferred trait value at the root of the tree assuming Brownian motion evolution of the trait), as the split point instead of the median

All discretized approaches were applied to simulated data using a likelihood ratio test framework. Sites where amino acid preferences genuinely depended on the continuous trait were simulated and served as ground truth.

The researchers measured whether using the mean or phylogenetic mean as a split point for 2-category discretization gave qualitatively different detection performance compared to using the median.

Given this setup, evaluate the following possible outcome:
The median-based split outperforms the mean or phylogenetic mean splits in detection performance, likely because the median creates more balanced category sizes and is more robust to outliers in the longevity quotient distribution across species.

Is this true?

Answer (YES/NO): NO